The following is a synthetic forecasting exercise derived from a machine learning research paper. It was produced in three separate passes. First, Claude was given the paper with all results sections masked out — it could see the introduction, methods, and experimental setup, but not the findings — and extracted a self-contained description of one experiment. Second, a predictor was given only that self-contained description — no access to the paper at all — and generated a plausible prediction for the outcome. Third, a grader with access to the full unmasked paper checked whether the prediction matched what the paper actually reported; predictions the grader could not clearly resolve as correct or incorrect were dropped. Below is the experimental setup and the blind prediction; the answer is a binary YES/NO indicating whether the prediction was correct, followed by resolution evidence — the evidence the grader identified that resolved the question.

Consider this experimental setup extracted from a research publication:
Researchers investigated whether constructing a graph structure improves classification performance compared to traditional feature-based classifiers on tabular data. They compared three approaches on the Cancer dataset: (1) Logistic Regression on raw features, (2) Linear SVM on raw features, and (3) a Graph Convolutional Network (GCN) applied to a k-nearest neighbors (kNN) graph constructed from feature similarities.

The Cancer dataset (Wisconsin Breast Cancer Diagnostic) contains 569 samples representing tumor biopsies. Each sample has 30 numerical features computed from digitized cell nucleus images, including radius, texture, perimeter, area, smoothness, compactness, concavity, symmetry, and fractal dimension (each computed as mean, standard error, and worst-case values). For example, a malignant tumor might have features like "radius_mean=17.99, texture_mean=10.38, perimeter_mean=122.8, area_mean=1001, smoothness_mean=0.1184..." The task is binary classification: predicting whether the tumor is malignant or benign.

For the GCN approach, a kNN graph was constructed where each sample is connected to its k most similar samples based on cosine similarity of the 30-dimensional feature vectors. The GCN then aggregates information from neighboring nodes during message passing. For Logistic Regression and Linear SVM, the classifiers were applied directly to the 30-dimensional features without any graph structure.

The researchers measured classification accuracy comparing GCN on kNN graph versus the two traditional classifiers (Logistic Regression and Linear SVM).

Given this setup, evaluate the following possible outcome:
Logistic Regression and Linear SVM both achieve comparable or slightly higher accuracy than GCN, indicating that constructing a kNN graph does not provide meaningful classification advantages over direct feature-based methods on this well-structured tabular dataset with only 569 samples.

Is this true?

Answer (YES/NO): NO